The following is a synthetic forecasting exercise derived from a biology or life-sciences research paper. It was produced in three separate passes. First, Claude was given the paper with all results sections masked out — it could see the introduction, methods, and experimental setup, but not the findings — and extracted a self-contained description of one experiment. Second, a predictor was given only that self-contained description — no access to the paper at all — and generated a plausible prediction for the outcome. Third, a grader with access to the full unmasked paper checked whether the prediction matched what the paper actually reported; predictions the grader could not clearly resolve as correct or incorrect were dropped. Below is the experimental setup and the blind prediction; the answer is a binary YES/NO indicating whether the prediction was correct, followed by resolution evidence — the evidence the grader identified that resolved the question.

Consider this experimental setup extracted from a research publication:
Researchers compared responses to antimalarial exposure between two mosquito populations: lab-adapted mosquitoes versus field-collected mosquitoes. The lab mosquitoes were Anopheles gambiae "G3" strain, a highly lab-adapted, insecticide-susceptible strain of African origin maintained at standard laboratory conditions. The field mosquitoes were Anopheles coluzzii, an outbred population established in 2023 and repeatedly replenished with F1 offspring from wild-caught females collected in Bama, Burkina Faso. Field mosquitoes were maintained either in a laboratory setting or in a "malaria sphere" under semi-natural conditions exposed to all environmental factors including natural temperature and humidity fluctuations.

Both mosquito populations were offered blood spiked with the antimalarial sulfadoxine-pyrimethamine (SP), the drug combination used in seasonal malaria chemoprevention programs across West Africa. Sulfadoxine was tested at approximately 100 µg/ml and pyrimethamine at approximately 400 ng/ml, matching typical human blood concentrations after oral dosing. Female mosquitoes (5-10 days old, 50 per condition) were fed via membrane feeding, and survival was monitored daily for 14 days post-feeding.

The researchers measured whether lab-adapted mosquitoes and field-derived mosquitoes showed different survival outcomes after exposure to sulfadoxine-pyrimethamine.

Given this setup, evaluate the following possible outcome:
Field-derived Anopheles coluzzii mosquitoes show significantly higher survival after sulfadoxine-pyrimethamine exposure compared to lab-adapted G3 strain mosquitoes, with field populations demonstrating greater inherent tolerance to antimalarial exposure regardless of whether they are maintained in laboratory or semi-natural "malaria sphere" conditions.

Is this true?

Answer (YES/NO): NO